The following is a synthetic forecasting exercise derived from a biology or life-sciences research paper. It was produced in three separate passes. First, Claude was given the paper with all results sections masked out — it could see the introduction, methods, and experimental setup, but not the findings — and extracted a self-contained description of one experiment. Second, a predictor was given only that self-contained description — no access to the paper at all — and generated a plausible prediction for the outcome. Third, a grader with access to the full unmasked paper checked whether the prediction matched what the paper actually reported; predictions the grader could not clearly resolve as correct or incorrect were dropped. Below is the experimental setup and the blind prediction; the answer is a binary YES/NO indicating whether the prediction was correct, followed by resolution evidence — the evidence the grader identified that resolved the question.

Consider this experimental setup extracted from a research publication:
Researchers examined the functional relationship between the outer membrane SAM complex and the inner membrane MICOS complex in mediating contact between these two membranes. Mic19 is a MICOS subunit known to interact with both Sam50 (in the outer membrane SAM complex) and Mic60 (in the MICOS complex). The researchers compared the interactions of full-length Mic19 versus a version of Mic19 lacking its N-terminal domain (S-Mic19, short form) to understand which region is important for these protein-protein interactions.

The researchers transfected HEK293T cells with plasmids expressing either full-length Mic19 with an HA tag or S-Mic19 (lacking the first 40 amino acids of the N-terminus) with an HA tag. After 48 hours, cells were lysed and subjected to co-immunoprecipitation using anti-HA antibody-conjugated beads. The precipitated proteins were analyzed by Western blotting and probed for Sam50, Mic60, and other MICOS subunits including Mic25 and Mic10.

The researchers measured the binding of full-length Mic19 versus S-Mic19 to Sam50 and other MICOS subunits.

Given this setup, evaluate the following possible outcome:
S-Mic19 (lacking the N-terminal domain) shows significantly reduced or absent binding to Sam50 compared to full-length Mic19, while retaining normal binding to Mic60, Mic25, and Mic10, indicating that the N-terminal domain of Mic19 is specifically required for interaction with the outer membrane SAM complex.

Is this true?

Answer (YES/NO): YES